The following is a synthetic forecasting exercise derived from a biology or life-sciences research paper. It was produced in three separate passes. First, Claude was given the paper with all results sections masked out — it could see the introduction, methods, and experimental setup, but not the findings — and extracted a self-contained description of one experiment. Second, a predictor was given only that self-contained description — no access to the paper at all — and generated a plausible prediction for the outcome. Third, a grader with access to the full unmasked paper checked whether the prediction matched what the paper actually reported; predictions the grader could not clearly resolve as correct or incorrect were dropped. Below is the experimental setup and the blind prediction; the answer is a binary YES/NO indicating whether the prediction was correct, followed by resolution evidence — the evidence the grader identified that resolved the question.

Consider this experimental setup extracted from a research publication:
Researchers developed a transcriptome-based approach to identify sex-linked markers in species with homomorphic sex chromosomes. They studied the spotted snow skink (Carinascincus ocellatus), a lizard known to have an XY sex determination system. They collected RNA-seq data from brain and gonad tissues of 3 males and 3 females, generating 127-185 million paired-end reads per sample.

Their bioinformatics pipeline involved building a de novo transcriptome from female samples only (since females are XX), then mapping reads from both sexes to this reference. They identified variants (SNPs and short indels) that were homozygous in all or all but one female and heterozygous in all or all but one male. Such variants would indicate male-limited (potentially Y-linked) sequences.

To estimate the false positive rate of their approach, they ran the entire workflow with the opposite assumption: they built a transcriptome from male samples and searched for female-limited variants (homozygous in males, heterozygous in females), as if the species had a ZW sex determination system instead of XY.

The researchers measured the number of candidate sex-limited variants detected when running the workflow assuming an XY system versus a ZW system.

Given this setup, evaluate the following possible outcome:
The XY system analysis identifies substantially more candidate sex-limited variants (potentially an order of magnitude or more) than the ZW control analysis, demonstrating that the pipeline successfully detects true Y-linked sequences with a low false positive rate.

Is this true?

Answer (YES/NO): NO